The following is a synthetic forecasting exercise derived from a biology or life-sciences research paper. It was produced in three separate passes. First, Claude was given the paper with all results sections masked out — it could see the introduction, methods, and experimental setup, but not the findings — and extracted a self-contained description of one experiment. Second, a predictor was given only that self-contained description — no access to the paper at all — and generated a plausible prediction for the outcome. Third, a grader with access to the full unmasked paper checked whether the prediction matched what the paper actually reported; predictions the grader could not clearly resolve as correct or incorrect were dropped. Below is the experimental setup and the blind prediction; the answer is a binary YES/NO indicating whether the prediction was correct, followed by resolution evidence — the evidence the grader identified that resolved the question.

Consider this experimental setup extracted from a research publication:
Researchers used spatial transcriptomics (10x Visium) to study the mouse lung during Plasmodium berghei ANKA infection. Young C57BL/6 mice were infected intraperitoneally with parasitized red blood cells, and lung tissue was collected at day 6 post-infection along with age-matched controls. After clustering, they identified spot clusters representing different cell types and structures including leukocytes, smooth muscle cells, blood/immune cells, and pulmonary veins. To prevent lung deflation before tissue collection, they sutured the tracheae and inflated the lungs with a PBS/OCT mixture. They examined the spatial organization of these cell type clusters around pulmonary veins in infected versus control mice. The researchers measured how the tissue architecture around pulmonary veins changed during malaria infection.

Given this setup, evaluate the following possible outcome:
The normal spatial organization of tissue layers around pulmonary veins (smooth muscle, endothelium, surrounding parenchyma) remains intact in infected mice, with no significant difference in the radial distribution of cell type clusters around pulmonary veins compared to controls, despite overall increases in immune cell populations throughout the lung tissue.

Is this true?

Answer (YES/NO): NO